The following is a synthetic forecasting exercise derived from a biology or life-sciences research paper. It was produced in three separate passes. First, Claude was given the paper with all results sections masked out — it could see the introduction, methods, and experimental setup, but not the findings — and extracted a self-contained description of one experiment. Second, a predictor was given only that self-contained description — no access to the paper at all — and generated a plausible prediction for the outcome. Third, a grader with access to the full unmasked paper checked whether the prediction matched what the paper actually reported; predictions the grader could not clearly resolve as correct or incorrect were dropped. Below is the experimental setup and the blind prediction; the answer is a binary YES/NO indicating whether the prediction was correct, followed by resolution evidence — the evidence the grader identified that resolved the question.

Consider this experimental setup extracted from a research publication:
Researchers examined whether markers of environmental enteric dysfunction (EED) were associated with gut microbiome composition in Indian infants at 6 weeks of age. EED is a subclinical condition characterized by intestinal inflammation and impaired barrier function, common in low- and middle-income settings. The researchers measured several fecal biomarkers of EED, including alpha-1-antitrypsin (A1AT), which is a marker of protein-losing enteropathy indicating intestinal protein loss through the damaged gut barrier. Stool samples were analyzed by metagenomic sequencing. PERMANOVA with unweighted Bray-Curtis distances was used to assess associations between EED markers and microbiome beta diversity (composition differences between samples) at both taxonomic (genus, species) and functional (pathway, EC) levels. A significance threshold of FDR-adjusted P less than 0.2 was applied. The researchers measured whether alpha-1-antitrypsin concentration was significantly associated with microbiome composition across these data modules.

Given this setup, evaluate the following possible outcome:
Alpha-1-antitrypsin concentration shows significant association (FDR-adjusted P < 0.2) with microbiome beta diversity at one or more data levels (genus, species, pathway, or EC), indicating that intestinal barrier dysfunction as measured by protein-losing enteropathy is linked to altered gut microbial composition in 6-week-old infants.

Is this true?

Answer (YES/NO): YES